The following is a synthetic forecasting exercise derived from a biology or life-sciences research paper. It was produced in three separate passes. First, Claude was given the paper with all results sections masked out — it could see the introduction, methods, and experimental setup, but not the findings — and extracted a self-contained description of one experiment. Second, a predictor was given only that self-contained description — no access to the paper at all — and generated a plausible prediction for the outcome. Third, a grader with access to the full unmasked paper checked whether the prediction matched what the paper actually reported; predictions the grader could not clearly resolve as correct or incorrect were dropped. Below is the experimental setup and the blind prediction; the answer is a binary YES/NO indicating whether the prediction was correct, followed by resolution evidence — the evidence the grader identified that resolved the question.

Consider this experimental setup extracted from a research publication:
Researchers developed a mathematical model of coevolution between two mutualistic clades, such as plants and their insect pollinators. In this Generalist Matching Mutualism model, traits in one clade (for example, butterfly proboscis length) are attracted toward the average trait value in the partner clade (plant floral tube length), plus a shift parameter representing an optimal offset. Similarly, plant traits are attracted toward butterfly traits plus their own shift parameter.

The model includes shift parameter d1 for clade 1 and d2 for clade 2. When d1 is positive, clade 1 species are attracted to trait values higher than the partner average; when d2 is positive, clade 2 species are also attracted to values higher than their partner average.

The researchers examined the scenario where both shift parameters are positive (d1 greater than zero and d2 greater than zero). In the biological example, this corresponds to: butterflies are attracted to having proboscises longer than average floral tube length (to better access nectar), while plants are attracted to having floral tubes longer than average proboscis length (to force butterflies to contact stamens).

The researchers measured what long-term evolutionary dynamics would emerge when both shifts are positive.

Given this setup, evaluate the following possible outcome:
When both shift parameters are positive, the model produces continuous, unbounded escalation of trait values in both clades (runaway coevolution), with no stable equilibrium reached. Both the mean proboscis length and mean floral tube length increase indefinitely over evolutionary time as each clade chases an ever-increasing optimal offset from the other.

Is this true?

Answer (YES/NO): YES